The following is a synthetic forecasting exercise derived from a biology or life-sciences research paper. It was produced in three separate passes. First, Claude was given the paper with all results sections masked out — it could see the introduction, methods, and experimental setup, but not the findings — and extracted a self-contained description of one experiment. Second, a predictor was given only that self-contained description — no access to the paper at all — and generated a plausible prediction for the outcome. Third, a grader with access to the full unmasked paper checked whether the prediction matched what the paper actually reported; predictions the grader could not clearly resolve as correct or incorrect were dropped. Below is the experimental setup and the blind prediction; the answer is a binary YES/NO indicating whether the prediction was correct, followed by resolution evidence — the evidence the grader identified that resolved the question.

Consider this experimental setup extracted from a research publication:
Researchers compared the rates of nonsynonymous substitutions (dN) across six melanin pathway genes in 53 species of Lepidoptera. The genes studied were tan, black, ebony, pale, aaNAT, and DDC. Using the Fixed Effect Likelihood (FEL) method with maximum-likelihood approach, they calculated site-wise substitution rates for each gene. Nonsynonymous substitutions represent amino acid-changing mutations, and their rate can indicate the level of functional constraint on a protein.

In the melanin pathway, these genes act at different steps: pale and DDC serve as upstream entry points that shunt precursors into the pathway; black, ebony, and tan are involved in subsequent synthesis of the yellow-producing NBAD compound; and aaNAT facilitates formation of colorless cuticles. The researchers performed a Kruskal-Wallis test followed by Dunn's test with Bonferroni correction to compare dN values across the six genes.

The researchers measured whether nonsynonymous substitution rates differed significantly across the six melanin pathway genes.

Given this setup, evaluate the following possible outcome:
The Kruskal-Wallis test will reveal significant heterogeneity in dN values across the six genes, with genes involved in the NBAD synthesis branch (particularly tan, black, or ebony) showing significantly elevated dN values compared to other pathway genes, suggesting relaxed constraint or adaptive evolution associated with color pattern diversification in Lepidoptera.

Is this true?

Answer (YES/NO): NO